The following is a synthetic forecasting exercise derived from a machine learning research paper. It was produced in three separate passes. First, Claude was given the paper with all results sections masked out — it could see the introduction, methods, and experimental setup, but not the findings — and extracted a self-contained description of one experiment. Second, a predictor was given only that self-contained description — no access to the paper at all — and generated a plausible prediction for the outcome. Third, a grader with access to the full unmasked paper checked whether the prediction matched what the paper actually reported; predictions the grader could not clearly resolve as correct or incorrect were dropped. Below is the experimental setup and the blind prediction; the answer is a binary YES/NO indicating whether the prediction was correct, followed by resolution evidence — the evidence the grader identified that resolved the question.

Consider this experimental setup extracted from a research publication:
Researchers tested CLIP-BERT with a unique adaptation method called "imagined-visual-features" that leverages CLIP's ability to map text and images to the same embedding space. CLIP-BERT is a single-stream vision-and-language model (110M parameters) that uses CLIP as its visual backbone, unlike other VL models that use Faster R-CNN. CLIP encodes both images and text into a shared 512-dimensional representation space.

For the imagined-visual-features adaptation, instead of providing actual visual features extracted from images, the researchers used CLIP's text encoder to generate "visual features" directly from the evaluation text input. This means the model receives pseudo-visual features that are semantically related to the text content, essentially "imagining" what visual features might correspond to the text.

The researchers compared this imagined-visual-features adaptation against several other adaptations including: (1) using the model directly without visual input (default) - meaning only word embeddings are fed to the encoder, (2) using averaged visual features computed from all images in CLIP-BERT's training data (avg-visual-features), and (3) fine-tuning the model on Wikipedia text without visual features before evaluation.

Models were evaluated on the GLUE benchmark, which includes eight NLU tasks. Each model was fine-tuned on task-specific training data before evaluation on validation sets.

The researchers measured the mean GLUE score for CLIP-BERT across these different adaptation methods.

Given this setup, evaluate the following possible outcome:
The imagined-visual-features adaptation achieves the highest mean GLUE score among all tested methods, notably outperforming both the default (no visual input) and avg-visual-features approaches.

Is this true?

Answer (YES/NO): NO